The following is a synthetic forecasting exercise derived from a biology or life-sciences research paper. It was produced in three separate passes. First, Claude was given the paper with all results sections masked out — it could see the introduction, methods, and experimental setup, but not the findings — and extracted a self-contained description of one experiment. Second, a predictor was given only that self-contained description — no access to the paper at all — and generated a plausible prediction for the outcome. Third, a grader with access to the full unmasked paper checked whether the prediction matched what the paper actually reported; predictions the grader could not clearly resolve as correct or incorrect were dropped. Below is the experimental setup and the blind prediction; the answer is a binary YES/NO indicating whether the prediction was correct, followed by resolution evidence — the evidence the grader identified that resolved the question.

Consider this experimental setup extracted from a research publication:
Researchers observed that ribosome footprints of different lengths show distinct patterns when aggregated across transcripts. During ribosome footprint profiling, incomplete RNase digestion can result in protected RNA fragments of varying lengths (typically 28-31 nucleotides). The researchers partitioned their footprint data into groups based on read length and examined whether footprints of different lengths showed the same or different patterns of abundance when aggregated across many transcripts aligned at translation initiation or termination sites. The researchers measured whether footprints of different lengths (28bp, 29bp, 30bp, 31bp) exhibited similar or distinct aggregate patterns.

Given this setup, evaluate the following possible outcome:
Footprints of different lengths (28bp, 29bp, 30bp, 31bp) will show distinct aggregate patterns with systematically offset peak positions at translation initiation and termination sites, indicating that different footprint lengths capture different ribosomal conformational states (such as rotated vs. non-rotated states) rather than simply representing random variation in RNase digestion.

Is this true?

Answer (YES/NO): NO